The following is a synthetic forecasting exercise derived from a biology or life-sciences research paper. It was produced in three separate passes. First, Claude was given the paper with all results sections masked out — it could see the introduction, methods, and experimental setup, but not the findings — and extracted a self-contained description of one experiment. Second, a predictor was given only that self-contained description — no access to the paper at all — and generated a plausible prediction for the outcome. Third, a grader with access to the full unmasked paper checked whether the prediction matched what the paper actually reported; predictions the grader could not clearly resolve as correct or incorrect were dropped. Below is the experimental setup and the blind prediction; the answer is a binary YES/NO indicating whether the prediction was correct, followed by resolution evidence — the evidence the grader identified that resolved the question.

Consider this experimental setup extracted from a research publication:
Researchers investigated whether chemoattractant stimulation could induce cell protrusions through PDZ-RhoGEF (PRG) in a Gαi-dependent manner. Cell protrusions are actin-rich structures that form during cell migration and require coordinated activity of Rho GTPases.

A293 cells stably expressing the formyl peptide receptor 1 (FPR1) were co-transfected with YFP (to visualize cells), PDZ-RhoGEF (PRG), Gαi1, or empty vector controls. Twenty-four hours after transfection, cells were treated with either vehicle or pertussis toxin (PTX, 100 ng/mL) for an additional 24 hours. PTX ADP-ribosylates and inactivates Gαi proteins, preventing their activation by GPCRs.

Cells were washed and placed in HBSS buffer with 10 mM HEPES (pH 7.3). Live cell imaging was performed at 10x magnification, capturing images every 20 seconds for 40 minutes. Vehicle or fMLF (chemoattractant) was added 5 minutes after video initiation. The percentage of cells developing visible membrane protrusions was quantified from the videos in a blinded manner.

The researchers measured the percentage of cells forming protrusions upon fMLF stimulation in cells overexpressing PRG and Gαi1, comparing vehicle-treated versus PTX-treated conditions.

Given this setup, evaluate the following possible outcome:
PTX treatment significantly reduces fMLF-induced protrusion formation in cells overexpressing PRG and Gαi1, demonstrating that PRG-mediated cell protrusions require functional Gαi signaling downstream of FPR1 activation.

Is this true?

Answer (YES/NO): YES